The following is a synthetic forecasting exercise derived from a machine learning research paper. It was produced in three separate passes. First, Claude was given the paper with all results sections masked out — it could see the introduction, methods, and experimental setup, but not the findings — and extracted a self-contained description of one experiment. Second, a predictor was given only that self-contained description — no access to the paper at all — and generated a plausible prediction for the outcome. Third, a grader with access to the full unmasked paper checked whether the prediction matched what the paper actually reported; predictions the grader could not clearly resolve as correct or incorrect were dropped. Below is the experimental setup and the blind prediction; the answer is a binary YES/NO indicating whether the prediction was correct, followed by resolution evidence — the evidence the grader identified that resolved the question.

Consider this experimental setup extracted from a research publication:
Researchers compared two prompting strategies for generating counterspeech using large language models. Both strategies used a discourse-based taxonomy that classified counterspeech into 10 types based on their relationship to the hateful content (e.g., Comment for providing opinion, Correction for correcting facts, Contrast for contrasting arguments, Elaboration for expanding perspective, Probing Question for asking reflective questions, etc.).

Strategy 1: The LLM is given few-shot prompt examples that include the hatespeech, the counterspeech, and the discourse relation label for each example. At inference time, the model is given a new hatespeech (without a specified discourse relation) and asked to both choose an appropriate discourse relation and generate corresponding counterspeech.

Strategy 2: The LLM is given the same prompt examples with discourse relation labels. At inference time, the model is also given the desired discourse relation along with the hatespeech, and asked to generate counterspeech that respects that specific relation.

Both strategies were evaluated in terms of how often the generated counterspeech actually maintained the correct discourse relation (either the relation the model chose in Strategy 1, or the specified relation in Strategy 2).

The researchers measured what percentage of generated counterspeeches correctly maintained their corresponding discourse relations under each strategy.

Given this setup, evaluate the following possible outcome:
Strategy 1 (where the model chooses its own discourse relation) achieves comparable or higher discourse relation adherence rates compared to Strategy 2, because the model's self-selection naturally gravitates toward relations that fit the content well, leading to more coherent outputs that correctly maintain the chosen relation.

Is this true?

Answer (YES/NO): NO